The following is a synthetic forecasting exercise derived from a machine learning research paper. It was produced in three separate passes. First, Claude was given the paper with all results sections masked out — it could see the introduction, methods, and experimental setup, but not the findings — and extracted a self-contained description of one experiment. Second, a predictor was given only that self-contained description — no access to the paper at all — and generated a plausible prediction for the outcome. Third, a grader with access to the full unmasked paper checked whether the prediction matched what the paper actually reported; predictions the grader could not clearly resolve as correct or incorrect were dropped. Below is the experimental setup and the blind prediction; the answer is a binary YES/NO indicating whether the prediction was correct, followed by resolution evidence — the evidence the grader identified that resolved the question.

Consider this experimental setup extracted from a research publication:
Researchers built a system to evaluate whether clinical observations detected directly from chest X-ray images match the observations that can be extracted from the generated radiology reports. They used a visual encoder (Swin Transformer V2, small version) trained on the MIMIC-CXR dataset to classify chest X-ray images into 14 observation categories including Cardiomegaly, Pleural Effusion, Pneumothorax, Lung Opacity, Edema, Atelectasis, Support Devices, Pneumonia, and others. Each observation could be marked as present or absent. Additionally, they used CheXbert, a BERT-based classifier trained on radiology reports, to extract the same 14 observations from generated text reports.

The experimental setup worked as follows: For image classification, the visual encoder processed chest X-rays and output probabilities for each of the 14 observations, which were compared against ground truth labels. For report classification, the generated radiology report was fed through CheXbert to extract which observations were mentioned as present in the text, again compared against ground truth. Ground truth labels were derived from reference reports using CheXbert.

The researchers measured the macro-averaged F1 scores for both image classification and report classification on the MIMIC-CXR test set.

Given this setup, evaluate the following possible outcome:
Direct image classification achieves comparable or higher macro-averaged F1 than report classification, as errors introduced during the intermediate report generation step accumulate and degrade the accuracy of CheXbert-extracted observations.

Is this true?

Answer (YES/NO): YES